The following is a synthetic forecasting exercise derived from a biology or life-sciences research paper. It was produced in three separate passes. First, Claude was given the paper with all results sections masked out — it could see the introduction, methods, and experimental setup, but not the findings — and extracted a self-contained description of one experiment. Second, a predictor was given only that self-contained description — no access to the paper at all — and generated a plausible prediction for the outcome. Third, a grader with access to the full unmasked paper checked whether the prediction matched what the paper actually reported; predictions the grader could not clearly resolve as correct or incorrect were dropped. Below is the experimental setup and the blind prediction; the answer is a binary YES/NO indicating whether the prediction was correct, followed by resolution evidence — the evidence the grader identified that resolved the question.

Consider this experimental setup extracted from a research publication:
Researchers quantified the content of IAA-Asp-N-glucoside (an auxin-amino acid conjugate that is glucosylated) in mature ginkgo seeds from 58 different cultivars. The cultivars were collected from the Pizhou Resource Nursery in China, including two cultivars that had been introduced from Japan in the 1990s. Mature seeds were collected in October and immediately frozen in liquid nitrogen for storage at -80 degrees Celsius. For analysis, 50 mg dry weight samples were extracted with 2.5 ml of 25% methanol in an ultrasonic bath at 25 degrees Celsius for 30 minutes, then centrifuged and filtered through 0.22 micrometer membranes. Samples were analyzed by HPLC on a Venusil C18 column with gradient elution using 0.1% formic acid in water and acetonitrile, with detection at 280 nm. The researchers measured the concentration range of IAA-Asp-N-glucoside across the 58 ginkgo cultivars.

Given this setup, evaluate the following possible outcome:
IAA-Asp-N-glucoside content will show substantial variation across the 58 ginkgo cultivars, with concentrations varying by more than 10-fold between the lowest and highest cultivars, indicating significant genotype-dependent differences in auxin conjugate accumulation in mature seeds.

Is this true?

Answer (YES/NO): NO